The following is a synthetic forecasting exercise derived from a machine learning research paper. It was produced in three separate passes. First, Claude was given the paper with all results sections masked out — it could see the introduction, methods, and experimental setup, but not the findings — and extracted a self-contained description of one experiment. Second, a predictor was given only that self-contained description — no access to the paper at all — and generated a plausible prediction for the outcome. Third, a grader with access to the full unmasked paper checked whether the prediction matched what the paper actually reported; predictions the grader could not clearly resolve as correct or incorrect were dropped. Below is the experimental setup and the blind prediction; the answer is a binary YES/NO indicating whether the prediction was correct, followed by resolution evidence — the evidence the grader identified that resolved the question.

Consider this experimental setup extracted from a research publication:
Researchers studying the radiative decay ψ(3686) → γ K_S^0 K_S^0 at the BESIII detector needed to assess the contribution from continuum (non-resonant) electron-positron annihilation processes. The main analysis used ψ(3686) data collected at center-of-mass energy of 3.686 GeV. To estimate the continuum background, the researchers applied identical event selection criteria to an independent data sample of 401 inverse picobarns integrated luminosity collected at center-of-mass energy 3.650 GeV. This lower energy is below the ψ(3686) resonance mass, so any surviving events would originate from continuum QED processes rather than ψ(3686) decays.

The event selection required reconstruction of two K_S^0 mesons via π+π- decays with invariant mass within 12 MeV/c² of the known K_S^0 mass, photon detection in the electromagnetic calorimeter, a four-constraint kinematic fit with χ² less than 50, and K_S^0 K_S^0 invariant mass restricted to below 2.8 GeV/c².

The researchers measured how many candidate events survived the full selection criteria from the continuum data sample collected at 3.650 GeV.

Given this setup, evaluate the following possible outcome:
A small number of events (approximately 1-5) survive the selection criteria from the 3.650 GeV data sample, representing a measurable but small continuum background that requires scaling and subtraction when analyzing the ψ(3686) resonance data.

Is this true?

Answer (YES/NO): NO